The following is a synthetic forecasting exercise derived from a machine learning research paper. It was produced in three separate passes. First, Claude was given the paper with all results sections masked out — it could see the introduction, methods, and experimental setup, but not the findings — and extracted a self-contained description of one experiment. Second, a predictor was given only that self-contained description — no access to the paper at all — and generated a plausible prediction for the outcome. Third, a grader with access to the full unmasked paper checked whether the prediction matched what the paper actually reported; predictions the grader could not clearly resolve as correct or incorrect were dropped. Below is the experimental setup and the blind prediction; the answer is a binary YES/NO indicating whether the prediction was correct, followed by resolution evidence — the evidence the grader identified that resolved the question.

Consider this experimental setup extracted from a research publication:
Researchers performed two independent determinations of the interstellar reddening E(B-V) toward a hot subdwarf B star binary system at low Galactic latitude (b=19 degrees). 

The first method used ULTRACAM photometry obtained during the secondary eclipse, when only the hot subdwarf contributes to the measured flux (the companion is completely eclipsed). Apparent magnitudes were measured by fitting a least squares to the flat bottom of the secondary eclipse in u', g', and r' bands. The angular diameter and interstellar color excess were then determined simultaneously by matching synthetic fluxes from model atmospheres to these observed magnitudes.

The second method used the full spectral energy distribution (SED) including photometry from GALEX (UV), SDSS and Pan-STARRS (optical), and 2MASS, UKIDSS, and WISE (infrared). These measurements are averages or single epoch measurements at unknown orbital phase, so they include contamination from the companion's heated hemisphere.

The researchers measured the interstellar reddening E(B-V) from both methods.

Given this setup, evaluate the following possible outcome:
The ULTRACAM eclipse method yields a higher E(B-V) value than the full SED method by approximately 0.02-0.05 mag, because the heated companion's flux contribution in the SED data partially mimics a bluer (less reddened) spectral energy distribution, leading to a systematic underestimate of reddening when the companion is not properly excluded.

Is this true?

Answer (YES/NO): NO